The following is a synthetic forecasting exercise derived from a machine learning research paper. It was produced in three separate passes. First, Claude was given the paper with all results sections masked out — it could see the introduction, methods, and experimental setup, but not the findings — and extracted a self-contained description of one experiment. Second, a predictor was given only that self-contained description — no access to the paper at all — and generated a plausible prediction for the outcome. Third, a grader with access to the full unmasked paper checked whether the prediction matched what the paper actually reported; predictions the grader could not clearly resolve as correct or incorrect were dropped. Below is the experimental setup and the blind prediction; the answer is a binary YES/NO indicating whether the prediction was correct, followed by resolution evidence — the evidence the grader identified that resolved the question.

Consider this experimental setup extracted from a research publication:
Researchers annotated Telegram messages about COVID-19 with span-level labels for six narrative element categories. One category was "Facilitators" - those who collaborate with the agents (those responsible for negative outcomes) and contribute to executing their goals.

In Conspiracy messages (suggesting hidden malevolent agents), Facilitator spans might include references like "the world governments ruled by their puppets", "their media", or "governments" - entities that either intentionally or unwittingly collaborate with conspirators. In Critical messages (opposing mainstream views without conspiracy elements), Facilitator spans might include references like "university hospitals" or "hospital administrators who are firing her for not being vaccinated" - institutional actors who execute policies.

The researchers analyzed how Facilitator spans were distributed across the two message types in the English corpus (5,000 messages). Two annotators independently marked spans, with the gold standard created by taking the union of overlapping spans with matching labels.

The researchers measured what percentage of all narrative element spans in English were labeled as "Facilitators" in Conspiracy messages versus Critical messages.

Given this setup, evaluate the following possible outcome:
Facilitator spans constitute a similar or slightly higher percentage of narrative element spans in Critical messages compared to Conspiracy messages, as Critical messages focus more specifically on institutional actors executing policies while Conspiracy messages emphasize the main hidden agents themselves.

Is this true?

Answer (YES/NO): NO